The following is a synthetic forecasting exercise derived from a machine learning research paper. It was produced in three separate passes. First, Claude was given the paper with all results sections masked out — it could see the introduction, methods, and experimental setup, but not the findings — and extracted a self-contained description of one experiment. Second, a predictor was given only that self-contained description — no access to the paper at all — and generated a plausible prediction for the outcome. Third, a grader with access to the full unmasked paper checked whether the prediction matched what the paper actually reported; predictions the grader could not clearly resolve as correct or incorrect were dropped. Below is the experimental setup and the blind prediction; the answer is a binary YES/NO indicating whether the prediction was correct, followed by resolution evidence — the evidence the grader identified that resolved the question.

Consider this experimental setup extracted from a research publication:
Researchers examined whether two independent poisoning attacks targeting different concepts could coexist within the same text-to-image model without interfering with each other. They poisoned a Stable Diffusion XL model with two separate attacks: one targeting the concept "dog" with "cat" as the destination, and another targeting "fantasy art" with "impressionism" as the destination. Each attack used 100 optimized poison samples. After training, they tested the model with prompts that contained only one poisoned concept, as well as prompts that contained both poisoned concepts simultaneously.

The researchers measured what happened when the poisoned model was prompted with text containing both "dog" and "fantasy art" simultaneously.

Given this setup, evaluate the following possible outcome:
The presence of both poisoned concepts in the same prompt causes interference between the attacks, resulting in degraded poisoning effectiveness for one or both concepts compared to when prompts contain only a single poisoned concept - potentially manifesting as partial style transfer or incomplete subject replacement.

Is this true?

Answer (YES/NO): NO